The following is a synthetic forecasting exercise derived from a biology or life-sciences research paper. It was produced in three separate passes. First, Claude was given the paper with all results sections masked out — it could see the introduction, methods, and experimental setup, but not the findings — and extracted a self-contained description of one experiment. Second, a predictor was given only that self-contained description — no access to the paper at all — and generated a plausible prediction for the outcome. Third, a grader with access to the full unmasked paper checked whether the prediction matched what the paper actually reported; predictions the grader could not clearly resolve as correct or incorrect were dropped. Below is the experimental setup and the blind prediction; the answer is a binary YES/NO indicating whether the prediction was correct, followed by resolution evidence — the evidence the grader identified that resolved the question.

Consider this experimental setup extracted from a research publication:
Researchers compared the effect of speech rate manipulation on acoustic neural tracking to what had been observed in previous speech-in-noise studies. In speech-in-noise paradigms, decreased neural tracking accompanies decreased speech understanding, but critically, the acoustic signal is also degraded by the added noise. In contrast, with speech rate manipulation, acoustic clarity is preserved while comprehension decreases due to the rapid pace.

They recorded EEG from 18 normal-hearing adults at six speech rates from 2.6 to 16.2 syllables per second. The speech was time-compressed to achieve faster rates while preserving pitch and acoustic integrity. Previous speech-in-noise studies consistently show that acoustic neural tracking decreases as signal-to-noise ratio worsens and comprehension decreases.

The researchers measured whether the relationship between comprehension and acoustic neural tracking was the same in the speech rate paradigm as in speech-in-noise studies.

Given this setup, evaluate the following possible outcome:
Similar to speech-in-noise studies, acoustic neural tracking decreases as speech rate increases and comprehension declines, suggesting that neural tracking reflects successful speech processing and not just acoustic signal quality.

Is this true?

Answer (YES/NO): NO